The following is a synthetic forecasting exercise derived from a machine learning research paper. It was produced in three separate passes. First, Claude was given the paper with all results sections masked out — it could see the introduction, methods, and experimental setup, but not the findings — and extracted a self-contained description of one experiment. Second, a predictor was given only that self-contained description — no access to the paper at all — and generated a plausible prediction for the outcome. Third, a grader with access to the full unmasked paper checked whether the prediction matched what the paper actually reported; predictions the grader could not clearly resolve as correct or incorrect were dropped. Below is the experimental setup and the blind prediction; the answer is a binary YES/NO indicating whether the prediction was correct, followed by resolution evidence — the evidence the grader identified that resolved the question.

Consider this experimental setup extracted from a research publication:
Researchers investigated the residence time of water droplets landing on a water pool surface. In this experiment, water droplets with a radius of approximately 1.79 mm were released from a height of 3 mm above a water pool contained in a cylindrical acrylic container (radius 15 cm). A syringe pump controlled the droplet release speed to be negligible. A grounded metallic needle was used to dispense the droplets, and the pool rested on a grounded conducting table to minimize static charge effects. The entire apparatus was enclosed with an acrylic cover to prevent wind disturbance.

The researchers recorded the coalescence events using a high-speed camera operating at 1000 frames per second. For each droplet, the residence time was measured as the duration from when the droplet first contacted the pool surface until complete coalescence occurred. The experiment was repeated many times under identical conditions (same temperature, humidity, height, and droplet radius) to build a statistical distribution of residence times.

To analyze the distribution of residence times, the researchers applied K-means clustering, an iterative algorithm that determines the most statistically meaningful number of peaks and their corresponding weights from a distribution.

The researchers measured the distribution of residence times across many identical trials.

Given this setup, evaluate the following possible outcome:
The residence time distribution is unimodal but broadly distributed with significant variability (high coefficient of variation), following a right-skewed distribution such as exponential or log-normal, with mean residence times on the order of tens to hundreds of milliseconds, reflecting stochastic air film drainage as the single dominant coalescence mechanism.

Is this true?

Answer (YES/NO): NO